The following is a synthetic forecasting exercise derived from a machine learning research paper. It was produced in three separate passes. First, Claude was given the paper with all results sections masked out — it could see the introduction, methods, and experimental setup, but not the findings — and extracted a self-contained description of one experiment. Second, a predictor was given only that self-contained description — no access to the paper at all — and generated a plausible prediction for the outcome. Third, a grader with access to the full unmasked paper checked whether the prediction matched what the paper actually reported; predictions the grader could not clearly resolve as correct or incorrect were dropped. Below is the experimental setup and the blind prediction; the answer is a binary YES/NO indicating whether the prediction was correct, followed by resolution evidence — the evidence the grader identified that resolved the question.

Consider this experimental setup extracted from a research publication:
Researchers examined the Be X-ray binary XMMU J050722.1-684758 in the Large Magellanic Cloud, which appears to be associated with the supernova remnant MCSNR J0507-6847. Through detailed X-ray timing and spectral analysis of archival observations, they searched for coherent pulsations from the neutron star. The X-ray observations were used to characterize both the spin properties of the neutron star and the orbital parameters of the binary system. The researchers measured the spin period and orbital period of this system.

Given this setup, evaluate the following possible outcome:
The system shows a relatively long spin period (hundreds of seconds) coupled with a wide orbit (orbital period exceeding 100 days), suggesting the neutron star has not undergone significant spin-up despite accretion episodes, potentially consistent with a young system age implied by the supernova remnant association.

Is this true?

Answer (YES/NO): NO